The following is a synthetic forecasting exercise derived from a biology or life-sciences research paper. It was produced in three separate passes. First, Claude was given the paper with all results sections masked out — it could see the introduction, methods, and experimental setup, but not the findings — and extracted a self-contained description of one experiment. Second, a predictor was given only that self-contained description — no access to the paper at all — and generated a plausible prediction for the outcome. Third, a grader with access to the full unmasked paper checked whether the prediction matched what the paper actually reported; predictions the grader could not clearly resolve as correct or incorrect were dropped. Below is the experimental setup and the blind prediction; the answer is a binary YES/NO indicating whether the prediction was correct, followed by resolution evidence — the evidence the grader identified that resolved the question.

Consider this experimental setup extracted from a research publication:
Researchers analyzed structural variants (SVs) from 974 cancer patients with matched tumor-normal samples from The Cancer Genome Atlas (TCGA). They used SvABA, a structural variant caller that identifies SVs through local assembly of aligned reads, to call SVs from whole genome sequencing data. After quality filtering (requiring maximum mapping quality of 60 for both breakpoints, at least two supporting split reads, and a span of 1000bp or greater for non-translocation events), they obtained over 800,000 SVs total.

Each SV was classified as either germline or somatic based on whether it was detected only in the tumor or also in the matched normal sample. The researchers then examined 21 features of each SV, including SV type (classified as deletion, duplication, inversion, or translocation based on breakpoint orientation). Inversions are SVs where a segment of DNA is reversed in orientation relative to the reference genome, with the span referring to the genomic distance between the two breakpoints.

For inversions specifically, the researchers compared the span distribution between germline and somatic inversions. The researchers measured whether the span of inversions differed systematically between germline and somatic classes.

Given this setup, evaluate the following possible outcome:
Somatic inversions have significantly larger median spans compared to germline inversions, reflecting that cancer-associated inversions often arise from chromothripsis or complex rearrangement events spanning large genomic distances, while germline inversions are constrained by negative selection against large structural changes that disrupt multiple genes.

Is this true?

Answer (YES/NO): YES